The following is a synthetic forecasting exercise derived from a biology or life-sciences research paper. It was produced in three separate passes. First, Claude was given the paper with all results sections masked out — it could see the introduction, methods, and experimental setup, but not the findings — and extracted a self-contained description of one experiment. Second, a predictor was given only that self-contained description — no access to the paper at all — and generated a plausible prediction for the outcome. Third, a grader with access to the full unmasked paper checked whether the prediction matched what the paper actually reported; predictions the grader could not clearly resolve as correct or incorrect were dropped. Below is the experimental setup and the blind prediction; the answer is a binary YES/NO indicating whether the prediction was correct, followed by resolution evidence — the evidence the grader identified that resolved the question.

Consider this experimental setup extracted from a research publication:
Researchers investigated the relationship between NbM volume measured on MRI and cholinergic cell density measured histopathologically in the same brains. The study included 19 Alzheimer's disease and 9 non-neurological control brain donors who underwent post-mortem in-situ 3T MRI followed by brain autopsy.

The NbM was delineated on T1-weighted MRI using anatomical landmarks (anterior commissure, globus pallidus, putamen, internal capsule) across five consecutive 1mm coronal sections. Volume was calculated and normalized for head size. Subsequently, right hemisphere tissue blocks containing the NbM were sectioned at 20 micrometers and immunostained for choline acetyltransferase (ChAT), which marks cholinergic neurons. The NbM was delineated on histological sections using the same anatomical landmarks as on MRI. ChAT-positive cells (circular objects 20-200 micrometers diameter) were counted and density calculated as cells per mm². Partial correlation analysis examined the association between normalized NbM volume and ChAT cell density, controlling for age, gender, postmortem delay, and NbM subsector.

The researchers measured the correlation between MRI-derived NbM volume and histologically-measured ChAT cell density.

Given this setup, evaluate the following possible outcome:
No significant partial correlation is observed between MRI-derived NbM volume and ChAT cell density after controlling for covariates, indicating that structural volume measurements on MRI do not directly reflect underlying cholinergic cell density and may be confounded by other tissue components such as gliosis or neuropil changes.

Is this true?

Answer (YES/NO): YES